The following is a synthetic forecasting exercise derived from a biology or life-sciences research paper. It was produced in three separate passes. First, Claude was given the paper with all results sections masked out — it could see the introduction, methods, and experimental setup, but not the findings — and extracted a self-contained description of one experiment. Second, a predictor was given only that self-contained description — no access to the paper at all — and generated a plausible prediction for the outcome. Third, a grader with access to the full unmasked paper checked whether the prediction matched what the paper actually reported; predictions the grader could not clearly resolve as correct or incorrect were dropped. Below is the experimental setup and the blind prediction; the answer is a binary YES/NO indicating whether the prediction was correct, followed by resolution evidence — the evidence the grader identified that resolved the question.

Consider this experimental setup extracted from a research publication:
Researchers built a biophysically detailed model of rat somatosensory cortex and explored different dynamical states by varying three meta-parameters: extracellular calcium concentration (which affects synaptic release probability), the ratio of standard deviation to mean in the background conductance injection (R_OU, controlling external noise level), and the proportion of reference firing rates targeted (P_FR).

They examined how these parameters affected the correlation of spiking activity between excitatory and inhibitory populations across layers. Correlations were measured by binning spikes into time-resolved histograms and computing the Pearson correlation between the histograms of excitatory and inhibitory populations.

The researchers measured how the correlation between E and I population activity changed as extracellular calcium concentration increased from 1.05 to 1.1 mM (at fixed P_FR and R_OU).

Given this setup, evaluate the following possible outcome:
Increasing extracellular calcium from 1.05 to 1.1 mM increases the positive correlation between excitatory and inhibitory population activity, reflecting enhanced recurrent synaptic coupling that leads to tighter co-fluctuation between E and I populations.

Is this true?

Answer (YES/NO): YES